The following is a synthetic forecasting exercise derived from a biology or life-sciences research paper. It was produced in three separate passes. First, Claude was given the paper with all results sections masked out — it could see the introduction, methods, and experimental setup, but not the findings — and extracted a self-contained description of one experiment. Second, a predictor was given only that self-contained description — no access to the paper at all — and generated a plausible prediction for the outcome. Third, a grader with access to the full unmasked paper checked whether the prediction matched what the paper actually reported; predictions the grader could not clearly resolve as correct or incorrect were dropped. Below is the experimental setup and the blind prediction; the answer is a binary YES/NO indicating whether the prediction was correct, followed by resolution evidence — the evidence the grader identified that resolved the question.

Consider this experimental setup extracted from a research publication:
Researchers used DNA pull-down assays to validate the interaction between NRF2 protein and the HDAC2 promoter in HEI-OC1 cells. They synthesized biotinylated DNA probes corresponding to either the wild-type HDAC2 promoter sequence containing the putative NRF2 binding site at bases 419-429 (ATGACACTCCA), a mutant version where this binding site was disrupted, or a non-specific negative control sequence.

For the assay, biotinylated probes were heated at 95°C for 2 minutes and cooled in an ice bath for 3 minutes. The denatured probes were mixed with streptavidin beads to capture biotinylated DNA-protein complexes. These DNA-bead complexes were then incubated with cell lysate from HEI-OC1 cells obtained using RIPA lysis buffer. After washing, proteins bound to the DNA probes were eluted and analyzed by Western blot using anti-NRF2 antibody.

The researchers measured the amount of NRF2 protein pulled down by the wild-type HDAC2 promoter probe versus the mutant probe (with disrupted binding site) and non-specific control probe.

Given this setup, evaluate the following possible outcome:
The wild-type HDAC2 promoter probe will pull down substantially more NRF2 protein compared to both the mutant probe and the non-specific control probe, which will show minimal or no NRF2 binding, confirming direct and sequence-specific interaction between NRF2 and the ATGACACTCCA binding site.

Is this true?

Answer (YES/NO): YES